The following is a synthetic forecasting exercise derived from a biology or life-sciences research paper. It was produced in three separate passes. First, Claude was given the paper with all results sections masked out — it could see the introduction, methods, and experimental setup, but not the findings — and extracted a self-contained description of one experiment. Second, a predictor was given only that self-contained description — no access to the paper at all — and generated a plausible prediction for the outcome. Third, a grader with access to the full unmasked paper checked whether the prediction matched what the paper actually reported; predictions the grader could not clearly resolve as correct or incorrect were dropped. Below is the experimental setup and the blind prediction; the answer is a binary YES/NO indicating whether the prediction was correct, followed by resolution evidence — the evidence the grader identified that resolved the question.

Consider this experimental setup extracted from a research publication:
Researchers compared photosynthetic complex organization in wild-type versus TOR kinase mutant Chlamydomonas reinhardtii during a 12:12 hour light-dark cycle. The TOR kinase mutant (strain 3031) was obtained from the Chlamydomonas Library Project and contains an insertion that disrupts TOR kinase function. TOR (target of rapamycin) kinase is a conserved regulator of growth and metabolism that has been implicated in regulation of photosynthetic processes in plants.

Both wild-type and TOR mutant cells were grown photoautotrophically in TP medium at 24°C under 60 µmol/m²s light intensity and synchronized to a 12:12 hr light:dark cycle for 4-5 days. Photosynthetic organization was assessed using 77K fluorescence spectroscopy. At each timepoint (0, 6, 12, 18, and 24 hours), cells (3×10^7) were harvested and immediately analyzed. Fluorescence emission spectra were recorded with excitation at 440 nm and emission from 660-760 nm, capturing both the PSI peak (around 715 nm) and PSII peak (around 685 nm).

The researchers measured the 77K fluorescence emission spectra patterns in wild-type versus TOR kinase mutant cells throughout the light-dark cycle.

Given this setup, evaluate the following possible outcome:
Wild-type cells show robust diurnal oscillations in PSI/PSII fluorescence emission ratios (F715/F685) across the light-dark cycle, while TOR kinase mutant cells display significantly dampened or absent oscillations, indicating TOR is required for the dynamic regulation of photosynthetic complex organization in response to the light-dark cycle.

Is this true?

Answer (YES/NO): YES